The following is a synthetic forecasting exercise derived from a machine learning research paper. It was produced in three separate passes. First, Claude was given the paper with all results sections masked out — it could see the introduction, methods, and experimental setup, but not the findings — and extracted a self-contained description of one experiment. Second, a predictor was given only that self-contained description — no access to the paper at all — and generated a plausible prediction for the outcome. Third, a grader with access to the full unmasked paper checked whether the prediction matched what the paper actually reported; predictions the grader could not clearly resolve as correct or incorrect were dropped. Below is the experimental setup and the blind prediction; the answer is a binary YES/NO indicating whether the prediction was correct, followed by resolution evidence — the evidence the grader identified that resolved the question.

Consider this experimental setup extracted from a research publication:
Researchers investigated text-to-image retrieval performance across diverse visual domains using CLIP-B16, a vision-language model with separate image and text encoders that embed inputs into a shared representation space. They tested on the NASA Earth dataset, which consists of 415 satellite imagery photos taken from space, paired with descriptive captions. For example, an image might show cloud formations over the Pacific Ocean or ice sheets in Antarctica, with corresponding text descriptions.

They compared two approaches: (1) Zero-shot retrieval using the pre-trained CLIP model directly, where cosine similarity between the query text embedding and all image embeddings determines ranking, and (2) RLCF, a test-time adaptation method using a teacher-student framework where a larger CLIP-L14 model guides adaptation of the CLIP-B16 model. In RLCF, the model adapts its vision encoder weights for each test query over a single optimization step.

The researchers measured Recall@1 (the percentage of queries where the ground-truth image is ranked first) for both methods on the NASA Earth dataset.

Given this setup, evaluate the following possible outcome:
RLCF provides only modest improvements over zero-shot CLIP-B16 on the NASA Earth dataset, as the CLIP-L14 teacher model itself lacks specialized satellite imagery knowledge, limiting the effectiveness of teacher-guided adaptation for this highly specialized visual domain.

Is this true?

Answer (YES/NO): NO